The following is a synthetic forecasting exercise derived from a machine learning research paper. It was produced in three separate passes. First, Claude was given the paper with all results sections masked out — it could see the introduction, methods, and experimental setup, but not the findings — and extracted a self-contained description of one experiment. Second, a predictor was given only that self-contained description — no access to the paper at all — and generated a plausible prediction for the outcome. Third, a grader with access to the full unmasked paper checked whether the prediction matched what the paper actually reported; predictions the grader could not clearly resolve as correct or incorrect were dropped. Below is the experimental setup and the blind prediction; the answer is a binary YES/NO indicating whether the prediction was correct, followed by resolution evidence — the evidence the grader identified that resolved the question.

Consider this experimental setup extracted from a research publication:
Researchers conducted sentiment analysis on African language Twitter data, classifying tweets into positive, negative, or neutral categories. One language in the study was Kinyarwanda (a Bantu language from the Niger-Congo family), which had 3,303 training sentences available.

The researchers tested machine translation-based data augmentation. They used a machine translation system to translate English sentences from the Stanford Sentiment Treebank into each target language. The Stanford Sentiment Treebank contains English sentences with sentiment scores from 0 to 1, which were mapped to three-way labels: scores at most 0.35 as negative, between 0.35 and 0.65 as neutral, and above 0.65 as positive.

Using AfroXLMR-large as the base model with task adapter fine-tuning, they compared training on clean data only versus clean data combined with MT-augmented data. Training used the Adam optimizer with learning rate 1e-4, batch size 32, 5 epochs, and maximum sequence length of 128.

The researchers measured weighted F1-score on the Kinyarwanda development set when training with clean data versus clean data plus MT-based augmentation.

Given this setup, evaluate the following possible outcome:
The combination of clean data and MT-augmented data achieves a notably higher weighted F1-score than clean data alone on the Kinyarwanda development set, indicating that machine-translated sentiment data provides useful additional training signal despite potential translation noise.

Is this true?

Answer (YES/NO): NO